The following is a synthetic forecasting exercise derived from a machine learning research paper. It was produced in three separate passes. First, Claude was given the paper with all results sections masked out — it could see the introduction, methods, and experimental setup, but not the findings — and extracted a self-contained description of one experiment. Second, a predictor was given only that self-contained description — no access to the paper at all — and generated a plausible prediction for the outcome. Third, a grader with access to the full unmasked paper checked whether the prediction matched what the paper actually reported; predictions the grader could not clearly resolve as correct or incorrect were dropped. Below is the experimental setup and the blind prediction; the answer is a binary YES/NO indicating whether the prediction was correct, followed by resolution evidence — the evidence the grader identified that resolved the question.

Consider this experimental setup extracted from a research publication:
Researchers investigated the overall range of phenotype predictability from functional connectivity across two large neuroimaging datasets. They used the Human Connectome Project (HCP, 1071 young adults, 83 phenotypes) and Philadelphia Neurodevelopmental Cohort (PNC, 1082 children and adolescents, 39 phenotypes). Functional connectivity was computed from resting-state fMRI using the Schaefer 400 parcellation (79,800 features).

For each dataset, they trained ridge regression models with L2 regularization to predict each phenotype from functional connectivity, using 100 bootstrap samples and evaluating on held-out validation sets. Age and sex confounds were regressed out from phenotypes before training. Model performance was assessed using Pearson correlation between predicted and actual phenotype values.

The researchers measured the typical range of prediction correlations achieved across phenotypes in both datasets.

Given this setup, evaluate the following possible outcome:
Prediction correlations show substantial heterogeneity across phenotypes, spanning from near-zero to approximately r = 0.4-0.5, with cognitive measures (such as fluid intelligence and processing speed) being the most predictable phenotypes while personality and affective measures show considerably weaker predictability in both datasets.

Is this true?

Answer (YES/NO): NO